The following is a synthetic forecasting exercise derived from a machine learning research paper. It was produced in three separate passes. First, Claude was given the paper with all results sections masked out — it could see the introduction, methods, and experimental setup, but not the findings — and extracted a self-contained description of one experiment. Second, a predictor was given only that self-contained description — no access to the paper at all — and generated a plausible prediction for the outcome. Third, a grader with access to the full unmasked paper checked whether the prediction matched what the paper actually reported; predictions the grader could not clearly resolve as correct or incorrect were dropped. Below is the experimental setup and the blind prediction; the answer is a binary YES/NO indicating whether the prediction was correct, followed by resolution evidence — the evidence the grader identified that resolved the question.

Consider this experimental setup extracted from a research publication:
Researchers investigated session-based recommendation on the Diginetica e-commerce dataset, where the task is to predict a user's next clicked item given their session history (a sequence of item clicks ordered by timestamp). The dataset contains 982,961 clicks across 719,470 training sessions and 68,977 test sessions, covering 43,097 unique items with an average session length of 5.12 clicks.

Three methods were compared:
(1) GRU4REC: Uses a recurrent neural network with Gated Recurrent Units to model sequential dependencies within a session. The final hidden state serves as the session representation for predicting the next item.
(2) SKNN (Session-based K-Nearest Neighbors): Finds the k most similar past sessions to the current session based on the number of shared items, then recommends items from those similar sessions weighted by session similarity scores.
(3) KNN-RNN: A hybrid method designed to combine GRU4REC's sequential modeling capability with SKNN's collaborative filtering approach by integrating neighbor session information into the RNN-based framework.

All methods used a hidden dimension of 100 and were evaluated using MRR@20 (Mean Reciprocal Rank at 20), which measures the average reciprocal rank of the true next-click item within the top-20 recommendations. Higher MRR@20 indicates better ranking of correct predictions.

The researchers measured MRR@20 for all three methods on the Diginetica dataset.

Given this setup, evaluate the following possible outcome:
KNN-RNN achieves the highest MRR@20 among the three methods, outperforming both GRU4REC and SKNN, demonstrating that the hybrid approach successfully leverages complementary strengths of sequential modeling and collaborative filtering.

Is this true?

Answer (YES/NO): NO